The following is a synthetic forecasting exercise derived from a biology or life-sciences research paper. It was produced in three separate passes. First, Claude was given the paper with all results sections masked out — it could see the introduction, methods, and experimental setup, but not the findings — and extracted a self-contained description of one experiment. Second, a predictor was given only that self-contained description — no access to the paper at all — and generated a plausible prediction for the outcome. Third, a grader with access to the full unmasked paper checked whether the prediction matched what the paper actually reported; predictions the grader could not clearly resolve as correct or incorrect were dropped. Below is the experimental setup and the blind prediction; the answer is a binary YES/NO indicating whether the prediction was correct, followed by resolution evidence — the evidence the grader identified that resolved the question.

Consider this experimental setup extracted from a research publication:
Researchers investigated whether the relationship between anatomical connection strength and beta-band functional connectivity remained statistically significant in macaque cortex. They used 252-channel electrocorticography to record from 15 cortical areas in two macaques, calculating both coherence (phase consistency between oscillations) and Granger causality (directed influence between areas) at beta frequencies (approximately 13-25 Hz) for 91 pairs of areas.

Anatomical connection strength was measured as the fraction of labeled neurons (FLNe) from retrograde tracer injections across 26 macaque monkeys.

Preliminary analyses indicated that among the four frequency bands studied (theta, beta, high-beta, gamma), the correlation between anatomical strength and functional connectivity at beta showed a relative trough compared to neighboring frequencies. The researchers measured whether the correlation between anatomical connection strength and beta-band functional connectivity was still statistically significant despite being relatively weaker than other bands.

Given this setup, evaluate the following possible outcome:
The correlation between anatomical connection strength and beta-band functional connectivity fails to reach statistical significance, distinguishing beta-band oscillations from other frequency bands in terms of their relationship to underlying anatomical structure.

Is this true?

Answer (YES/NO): NO